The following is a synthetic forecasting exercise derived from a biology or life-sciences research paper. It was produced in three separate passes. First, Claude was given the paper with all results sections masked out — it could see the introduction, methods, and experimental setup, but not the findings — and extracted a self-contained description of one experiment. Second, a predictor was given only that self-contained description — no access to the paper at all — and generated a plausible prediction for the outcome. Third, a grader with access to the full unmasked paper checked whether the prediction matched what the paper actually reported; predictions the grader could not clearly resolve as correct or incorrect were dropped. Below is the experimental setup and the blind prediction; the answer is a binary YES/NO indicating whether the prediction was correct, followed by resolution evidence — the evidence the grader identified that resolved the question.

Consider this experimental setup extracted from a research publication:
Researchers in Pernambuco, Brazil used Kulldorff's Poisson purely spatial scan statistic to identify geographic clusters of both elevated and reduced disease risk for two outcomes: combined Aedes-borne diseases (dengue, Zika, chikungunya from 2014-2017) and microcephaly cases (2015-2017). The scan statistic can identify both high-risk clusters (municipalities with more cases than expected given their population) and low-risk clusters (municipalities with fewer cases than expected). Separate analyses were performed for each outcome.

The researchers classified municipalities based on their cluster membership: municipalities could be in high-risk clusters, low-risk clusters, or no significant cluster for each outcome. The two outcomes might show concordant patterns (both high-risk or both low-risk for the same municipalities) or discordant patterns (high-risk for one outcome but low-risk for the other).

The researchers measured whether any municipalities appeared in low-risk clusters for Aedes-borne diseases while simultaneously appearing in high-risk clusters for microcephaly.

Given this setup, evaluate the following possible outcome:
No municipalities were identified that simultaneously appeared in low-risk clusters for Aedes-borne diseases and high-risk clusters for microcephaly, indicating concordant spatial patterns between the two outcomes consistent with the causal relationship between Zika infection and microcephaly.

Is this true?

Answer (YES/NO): NO